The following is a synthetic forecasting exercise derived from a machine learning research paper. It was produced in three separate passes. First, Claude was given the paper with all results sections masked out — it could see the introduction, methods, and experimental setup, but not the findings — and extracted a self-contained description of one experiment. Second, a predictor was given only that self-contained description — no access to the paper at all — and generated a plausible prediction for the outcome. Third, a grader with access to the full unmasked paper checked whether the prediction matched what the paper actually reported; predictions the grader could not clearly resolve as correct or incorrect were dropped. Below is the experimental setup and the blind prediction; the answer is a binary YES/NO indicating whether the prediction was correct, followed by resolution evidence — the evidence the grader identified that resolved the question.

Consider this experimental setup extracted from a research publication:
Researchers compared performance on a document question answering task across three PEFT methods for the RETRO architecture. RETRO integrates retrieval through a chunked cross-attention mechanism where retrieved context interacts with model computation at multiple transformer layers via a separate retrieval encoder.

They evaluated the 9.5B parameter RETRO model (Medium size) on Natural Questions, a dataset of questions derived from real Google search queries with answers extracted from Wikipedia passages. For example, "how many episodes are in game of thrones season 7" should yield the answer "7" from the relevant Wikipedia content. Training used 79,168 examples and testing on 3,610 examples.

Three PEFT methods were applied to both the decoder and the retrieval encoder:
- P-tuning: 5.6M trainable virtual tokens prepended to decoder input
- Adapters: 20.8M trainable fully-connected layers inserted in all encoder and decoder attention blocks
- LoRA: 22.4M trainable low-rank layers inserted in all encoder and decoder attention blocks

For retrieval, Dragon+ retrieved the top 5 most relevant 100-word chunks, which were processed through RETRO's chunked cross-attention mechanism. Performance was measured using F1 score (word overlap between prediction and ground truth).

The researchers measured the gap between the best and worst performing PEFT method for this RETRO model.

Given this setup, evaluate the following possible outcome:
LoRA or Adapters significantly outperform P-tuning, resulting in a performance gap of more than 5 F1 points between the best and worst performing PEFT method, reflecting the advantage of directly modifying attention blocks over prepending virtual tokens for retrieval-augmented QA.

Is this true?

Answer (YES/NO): YES